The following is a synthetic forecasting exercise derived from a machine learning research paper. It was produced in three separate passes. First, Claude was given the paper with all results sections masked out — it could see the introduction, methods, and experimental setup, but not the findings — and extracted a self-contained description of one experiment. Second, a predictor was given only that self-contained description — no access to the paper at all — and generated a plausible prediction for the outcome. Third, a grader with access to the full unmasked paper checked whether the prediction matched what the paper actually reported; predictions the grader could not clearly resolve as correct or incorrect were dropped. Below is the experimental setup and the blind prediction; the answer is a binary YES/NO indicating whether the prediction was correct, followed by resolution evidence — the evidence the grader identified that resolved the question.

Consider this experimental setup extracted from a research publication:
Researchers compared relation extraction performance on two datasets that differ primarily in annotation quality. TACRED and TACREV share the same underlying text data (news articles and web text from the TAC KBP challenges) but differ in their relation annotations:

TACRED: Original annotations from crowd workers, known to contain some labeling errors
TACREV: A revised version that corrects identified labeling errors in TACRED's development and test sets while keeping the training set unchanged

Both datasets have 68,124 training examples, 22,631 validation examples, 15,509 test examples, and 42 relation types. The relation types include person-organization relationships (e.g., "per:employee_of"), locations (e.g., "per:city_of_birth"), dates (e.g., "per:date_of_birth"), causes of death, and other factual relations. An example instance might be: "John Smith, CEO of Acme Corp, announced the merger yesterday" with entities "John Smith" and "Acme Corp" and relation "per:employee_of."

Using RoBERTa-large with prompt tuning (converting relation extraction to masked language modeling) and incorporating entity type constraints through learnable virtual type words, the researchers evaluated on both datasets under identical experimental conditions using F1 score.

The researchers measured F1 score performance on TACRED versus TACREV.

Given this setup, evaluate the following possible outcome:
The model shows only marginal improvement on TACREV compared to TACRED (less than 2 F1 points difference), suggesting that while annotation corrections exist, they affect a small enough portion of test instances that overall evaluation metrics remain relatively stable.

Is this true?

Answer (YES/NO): NO